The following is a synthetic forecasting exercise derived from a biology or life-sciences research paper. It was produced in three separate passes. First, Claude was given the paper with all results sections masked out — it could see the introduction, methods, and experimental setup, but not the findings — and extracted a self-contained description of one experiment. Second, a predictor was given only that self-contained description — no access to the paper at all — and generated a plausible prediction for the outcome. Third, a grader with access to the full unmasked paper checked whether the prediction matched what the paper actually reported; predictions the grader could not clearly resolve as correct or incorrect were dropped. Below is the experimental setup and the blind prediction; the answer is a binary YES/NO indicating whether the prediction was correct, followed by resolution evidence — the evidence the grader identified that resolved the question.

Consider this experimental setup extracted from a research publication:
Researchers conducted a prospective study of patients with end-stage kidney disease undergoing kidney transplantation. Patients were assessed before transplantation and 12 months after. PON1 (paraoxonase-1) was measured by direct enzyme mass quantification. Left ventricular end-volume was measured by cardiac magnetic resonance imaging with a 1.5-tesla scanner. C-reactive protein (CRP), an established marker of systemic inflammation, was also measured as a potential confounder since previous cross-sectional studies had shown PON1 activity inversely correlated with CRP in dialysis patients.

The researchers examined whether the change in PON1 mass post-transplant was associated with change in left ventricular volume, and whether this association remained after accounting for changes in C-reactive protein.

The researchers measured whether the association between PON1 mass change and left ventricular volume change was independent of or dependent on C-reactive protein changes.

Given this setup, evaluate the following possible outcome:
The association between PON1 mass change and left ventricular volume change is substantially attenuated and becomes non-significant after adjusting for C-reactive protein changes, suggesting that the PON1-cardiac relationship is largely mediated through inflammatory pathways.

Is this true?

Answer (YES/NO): NO